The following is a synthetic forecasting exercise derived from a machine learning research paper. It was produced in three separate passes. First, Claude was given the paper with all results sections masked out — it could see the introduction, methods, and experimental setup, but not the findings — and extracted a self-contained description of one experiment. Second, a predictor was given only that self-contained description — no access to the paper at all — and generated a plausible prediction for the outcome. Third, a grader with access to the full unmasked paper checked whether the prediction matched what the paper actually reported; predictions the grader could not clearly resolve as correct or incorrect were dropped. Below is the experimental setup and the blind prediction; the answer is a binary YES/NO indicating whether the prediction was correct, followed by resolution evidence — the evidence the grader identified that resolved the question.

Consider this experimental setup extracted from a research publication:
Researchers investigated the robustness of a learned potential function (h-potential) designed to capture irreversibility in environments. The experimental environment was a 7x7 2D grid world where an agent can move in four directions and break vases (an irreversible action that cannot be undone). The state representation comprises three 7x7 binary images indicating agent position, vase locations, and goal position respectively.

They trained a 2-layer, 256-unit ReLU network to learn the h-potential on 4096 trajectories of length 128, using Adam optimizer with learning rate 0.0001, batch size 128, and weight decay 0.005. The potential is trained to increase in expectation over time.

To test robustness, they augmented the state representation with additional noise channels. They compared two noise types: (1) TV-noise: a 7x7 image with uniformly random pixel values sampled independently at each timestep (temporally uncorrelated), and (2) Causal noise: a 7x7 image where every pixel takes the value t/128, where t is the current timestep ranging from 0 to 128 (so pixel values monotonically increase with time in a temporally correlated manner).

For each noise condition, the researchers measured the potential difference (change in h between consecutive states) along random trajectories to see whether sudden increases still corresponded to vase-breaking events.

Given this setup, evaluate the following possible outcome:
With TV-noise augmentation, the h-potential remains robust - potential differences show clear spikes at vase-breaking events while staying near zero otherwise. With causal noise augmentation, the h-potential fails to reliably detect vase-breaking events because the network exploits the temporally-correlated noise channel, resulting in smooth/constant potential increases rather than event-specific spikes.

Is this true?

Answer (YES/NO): NO